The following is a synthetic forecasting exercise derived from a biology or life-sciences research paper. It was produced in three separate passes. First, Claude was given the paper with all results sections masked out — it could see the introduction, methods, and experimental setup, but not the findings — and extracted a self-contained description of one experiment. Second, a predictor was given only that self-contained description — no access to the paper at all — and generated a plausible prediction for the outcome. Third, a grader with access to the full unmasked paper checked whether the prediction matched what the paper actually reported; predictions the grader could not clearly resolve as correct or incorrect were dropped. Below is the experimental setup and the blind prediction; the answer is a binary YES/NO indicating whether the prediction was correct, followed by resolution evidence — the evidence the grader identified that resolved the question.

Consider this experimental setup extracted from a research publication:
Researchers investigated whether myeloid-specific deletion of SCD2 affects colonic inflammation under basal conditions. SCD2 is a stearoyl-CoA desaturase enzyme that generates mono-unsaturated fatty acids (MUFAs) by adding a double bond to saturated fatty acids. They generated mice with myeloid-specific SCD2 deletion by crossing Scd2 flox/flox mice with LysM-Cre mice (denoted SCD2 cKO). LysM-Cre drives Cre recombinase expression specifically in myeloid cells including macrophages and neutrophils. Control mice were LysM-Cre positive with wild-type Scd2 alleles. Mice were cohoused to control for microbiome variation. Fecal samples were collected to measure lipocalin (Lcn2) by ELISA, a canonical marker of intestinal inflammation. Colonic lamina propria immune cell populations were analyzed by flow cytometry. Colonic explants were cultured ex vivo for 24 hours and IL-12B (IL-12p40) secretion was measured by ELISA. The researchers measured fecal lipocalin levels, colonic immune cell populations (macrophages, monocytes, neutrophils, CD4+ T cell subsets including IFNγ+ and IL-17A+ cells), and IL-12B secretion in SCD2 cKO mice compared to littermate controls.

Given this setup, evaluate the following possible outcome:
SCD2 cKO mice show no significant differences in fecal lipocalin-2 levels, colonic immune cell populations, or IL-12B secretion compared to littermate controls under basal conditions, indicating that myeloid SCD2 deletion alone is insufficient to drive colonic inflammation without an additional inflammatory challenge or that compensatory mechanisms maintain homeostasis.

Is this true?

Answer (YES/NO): NO